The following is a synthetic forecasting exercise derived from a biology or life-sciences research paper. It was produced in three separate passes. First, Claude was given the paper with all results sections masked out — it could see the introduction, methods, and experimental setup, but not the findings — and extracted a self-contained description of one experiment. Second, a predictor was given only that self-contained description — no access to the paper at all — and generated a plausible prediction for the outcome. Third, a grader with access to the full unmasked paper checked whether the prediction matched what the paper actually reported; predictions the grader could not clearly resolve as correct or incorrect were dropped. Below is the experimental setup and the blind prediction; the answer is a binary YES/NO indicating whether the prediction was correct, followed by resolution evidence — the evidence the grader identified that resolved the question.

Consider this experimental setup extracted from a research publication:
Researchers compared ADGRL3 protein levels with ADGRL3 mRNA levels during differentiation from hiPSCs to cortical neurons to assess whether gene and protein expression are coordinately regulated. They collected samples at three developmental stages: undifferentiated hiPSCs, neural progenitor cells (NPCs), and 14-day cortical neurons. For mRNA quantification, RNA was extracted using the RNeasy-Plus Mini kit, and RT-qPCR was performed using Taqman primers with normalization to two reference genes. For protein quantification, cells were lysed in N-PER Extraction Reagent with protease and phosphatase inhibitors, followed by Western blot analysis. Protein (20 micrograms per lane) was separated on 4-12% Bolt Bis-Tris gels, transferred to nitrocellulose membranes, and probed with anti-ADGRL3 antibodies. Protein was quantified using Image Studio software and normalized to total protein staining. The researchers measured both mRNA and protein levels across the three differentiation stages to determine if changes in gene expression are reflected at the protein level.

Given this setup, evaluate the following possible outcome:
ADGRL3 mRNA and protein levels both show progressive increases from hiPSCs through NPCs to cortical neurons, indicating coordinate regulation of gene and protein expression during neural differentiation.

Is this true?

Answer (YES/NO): NO